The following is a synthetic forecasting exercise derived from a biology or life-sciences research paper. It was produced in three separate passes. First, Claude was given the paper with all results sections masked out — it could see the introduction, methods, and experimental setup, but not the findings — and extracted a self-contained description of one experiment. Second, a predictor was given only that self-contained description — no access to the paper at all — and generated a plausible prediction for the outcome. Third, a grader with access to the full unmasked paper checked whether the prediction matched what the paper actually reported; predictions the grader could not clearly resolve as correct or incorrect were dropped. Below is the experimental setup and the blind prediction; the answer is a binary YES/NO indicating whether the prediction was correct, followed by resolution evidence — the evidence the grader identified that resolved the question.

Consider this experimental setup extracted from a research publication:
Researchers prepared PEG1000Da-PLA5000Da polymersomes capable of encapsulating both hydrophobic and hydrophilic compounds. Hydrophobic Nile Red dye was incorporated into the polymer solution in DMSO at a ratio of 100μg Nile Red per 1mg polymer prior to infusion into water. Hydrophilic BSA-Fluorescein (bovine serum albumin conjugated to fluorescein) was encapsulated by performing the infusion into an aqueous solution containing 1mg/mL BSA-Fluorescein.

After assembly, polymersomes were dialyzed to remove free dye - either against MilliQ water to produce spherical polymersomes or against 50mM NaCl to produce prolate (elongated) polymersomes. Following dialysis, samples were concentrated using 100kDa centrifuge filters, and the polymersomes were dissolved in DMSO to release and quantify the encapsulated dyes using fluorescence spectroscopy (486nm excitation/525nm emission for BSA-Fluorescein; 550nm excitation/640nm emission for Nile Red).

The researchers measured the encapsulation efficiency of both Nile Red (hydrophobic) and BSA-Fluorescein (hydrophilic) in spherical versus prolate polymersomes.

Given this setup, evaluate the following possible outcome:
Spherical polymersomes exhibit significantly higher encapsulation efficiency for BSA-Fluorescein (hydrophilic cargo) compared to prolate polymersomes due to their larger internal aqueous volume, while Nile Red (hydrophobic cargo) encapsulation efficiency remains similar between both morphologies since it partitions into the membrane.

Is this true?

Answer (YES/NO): NO